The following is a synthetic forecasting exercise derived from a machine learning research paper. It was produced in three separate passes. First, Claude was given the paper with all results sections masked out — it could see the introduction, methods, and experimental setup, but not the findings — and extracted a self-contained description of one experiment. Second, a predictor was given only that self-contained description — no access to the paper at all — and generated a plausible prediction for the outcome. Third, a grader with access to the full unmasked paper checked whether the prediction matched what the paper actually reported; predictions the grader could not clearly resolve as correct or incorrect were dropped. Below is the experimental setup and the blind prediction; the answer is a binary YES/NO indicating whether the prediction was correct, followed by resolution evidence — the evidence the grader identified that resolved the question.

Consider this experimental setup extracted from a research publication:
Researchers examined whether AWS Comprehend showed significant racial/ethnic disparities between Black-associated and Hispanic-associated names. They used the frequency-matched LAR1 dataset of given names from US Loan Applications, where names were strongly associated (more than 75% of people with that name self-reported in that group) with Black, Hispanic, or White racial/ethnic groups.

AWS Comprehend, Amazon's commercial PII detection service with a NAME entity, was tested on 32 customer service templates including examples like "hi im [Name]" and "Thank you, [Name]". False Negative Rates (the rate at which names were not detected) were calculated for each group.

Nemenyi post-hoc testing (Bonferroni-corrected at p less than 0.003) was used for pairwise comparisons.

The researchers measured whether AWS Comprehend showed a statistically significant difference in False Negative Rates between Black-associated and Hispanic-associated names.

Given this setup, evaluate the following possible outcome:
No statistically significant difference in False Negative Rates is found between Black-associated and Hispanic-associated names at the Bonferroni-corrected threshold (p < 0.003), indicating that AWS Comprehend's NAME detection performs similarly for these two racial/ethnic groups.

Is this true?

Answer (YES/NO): NO